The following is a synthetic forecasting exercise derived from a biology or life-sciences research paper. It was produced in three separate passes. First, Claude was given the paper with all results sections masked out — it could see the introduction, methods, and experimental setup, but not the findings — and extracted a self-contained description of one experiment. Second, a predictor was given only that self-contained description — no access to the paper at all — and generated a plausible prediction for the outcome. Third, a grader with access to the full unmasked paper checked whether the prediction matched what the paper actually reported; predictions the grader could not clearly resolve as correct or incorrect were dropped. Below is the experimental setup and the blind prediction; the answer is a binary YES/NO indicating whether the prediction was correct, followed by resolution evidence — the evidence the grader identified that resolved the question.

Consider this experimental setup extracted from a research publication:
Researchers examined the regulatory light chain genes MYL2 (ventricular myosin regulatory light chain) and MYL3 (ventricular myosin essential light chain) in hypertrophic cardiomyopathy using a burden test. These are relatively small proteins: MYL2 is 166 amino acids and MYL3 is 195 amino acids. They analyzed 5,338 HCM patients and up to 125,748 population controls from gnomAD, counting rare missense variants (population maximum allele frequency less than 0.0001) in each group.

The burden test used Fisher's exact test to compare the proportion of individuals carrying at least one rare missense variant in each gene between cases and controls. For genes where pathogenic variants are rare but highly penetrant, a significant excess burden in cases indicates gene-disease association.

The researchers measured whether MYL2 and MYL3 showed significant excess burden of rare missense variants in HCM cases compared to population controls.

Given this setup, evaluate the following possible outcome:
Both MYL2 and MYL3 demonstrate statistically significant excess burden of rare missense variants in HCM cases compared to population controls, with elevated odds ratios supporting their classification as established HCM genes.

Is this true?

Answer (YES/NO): YES